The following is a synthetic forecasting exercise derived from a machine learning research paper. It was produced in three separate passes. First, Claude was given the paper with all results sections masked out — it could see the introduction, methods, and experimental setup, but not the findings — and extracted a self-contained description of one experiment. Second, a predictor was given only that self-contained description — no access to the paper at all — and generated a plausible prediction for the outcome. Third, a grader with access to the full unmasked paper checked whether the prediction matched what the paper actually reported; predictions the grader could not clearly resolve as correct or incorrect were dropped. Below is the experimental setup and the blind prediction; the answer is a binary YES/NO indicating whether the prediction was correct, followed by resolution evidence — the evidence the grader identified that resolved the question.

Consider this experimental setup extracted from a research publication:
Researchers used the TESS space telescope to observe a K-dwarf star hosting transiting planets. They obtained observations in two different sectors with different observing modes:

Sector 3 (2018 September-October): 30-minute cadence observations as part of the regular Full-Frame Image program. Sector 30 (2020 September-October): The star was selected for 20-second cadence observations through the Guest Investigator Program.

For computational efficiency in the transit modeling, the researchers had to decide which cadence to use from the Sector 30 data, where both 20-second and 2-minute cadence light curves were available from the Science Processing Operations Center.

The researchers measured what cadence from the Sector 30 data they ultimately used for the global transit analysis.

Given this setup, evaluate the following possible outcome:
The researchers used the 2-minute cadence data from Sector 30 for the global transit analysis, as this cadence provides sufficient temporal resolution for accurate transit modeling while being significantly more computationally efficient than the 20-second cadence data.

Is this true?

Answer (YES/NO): YES